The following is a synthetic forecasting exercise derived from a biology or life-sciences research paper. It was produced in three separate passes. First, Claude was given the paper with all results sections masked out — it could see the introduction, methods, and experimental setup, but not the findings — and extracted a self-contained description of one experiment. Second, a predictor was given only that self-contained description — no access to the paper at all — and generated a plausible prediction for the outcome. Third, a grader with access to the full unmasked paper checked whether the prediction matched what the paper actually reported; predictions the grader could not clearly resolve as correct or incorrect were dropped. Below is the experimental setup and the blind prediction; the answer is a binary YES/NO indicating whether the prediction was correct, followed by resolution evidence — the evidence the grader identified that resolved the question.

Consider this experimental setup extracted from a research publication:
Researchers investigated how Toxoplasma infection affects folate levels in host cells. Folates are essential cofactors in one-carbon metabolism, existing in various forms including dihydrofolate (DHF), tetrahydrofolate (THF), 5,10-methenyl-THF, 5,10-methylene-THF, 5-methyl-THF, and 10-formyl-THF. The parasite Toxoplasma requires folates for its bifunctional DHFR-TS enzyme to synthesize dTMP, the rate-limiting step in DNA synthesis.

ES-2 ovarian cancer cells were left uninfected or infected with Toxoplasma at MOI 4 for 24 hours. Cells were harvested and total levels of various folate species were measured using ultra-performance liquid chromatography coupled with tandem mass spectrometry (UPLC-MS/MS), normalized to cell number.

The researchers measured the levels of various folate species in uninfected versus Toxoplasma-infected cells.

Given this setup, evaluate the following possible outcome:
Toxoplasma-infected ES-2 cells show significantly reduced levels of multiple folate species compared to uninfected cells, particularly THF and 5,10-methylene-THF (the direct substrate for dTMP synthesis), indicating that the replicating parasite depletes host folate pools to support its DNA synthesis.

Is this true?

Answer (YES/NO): NO